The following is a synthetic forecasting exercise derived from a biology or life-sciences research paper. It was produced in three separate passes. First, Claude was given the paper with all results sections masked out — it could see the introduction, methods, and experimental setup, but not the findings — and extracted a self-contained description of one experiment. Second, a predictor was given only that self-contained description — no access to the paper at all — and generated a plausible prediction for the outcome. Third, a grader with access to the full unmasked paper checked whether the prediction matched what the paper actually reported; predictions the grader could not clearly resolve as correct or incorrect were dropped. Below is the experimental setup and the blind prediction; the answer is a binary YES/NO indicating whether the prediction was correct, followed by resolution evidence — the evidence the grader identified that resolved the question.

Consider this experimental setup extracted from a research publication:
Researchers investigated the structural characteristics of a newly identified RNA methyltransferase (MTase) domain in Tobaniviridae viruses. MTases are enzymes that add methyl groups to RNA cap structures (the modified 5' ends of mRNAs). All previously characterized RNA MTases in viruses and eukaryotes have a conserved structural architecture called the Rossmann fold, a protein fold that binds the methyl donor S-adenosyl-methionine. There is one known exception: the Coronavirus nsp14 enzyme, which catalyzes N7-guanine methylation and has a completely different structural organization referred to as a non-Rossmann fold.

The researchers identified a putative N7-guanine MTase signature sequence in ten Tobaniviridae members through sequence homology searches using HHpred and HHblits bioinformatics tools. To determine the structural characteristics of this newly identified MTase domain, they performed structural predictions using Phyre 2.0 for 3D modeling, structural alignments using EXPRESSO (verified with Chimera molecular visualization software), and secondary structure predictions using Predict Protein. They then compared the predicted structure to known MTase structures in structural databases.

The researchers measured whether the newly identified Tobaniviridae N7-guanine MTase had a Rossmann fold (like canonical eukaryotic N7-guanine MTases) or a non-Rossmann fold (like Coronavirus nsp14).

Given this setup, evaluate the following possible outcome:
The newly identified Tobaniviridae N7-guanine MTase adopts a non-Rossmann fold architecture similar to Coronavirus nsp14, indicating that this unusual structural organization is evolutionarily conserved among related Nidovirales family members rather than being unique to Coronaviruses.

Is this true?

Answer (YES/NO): NO